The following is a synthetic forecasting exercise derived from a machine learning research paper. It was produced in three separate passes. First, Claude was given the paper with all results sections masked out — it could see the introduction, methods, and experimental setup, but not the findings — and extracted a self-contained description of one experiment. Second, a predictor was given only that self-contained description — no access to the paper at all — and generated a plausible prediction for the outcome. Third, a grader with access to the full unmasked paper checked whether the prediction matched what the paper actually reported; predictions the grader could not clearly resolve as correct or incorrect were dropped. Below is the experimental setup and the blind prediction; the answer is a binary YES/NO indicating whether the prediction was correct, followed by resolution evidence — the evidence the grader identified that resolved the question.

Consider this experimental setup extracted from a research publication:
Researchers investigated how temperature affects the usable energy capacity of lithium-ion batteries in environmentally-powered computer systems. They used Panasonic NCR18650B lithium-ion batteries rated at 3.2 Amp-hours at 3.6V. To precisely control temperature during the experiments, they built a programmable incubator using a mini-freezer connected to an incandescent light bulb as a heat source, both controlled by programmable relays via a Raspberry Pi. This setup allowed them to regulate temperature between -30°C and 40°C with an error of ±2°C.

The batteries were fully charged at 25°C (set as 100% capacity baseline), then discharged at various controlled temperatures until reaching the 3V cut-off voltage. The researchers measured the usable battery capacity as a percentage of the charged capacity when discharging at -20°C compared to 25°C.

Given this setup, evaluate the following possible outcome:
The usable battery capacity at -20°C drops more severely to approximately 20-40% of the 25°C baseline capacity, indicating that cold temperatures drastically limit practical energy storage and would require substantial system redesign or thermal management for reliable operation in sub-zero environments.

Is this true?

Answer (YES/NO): NO